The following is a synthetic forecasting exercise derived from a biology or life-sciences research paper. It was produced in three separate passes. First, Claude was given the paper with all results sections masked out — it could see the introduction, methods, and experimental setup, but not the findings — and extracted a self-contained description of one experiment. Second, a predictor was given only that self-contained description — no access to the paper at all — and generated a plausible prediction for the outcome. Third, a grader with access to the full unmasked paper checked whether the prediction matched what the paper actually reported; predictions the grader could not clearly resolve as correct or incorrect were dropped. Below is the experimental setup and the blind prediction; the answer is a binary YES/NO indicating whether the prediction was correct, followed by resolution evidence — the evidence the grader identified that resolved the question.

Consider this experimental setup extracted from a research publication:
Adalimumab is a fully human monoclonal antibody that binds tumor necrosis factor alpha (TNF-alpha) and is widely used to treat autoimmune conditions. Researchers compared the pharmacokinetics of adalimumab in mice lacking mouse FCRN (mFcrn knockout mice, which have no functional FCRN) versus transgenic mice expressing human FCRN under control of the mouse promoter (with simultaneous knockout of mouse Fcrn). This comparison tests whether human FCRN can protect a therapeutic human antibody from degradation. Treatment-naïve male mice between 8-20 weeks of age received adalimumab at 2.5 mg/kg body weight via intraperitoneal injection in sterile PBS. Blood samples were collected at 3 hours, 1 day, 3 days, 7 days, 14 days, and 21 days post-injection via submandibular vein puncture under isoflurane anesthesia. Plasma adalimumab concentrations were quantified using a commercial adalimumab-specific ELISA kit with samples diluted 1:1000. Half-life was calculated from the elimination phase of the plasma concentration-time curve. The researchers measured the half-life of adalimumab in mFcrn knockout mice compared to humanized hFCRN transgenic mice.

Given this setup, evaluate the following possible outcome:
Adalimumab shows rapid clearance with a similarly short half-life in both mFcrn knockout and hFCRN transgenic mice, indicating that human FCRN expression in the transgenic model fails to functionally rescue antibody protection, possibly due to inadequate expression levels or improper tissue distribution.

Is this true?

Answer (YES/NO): NO